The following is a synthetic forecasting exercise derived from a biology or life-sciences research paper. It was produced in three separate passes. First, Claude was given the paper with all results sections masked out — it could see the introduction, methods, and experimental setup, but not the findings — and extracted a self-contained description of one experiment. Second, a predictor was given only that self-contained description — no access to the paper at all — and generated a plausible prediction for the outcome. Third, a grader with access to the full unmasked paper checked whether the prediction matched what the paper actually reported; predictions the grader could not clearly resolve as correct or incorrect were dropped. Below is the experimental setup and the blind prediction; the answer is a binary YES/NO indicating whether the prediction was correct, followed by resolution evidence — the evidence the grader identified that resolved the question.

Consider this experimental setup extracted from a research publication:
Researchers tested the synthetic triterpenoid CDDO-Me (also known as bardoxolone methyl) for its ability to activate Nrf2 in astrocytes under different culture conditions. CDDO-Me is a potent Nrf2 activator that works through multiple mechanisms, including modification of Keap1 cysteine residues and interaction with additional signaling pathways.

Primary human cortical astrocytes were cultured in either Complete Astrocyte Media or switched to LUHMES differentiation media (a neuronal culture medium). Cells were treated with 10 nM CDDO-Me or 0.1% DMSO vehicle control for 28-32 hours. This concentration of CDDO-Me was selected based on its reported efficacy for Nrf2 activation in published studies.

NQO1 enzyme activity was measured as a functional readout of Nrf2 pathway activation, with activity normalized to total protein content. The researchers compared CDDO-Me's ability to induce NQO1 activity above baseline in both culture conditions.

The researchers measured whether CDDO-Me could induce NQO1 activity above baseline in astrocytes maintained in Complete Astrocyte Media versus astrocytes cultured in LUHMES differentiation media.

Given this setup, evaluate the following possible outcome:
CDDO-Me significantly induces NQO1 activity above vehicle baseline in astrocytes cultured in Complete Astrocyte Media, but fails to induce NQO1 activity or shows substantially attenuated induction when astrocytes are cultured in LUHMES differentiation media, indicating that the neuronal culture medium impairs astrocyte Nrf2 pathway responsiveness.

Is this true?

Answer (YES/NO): YES